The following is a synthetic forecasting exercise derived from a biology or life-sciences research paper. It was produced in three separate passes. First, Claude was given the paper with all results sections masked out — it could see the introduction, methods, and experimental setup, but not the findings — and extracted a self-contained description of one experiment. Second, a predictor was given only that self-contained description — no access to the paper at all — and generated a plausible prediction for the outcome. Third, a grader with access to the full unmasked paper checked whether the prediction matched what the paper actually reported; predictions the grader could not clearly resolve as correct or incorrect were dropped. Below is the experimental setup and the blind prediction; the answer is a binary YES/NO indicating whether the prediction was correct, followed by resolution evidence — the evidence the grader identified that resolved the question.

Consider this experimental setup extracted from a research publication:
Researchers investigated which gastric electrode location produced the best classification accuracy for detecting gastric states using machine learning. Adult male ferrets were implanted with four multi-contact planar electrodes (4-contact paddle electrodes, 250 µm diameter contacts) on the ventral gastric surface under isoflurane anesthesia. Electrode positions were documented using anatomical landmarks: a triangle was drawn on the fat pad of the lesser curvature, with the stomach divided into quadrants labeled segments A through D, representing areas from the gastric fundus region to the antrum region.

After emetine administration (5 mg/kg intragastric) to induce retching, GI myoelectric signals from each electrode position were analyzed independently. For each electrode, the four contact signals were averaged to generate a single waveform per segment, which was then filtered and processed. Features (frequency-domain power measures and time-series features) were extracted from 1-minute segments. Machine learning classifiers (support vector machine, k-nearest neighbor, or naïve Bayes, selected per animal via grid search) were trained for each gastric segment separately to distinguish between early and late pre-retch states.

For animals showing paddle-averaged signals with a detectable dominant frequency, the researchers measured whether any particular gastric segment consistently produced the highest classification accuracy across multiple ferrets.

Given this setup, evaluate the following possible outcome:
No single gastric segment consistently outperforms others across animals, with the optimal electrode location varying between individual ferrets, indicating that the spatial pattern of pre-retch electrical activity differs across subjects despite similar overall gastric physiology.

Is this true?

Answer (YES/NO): NO